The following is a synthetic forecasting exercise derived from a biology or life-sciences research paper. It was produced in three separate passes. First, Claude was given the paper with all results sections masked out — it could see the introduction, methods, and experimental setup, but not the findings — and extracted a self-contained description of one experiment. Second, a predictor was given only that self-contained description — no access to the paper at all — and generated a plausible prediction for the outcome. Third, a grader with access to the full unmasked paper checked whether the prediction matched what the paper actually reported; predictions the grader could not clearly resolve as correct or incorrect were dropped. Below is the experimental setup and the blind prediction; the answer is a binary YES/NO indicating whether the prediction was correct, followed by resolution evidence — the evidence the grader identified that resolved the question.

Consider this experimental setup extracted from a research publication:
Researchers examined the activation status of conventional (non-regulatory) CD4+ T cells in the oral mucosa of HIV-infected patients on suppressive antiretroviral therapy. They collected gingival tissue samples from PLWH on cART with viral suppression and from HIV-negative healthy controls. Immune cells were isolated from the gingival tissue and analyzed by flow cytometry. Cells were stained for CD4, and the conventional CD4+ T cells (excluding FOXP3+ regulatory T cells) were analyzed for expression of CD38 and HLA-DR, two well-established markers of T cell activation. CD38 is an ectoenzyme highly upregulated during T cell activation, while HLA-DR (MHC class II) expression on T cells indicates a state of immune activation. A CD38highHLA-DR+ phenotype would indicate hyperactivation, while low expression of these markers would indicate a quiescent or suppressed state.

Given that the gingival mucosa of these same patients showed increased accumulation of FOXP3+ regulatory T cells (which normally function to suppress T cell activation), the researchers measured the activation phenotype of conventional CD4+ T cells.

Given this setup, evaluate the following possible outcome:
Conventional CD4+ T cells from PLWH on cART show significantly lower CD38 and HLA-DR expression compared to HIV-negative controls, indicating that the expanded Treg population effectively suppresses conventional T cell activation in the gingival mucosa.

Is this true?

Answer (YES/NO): NO